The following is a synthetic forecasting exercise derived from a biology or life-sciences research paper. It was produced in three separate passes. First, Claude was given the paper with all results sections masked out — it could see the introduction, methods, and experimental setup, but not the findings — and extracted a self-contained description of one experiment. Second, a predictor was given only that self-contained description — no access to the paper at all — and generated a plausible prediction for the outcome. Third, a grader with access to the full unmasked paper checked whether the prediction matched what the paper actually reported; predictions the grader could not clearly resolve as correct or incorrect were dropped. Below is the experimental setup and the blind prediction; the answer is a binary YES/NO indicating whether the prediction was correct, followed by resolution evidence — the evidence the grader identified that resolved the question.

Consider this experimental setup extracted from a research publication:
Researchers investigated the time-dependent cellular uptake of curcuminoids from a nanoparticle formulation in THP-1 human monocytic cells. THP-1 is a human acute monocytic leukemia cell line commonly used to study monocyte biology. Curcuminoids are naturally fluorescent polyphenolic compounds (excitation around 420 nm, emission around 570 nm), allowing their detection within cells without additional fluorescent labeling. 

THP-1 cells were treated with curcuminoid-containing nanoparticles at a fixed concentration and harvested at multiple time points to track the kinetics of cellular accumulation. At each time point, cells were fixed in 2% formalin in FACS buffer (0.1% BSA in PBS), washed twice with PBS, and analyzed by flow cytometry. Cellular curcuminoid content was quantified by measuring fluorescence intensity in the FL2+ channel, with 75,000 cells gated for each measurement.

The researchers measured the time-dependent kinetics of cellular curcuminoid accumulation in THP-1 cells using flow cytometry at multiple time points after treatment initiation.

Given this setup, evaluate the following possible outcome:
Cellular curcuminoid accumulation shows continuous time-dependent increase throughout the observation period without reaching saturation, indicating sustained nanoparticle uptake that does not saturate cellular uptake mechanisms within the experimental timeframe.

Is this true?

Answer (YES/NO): NO